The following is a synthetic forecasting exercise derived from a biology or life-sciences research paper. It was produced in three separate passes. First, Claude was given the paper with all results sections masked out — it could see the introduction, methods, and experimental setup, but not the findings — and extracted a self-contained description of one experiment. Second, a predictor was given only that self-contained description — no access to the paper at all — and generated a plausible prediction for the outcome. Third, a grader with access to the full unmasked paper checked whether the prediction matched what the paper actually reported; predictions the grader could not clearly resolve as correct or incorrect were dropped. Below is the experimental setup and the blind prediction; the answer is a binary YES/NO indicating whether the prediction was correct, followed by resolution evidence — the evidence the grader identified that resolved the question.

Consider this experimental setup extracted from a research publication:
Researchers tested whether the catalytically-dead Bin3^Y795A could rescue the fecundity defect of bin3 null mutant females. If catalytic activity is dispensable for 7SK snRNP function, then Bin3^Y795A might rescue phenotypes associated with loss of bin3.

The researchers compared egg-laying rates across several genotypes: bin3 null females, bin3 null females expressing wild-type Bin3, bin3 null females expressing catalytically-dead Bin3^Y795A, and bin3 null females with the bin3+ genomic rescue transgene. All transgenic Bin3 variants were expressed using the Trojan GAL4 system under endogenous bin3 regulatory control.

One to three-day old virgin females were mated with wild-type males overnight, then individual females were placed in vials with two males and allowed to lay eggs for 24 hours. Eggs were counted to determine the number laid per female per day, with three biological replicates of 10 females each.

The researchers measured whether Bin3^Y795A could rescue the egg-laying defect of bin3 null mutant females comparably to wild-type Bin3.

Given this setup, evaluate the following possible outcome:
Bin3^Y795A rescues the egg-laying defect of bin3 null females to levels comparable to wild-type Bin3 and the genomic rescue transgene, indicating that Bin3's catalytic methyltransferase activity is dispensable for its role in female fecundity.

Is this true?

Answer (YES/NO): YES